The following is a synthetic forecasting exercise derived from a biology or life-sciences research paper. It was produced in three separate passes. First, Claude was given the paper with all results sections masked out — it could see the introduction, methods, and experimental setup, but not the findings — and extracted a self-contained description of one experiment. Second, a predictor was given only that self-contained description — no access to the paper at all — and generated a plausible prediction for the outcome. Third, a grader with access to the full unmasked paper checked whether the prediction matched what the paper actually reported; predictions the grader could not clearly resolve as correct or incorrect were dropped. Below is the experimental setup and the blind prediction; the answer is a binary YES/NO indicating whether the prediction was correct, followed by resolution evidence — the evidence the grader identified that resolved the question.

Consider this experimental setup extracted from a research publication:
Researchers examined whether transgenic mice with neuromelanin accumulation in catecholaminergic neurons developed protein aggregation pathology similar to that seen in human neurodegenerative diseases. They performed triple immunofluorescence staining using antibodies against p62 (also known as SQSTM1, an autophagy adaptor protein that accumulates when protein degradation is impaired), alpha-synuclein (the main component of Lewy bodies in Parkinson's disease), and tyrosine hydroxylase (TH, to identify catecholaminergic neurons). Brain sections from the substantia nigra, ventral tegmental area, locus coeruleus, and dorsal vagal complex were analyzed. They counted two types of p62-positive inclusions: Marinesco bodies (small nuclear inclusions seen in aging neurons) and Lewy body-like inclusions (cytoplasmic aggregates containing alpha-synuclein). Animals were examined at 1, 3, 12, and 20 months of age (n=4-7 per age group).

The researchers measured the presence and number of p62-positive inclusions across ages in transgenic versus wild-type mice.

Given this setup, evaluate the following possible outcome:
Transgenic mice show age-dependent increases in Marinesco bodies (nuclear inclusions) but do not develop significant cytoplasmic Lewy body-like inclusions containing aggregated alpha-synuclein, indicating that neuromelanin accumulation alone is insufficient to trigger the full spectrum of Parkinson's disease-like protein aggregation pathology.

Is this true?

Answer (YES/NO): NO